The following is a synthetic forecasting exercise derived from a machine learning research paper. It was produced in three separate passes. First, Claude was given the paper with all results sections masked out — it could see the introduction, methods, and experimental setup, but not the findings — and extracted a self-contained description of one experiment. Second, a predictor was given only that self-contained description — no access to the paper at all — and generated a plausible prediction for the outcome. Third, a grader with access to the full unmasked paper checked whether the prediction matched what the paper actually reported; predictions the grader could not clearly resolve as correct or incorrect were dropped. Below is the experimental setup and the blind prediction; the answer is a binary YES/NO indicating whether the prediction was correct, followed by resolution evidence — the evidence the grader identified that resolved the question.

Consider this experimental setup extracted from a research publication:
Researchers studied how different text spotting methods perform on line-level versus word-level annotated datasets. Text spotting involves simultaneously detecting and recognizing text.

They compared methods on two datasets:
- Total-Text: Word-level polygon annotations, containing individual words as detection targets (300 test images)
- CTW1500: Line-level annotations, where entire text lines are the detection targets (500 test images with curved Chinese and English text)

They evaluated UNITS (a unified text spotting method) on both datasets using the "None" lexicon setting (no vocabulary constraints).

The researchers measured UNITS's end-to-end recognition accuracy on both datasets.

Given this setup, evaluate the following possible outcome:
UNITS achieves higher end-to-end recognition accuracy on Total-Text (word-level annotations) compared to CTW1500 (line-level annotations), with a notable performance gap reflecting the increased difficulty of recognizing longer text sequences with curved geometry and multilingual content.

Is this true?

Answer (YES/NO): YES